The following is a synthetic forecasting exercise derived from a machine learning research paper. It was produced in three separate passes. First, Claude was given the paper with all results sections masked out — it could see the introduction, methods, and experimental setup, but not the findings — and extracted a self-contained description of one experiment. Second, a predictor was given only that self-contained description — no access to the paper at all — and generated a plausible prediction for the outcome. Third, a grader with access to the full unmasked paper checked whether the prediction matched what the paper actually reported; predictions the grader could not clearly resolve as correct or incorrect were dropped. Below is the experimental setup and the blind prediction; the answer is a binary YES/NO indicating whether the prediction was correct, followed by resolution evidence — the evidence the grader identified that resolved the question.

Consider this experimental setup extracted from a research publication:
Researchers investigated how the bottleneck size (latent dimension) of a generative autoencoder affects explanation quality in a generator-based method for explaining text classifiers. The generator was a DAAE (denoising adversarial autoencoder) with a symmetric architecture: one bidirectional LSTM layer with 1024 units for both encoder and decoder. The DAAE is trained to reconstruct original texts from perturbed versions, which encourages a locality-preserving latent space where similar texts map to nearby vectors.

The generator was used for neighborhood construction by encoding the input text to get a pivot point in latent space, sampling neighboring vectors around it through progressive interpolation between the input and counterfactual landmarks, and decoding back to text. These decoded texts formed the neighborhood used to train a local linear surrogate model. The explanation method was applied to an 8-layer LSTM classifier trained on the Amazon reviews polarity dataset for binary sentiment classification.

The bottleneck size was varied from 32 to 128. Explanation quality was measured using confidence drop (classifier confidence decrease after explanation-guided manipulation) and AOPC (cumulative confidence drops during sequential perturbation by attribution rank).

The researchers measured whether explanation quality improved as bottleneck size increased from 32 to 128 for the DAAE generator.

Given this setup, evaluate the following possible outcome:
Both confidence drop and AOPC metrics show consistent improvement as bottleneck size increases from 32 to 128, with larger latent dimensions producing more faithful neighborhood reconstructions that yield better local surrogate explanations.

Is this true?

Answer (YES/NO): YES